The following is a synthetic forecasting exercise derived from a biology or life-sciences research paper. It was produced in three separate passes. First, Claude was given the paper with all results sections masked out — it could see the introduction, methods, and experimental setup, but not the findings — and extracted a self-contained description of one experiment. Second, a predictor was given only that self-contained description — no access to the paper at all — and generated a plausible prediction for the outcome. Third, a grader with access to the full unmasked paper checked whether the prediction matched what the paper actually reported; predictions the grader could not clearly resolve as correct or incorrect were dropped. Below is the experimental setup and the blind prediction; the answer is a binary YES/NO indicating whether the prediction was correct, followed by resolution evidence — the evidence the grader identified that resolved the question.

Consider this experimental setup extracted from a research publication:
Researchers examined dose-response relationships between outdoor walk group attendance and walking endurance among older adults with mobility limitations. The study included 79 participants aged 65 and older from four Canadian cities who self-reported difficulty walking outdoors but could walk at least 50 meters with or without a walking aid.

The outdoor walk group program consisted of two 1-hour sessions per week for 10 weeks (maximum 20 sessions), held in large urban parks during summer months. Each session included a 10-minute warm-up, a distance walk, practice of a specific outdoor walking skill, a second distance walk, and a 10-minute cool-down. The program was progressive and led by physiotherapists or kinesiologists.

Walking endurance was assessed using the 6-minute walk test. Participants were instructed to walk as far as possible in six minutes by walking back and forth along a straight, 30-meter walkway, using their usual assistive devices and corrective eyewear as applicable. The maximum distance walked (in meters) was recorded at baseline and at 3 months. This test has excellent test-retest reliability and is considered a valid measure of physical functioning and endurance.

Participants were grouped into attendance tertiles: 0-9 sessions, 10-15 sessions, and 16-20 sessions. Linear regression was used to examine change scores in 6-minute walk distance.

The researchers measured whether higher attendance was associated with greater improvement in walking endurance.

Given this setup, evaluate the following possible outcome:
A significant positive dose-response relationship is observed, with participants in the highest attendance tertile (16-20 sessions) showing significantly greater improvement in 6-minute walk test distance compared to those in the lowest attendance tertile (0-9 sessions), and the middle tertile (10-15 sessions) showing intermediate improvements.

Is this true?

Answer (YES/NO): YES